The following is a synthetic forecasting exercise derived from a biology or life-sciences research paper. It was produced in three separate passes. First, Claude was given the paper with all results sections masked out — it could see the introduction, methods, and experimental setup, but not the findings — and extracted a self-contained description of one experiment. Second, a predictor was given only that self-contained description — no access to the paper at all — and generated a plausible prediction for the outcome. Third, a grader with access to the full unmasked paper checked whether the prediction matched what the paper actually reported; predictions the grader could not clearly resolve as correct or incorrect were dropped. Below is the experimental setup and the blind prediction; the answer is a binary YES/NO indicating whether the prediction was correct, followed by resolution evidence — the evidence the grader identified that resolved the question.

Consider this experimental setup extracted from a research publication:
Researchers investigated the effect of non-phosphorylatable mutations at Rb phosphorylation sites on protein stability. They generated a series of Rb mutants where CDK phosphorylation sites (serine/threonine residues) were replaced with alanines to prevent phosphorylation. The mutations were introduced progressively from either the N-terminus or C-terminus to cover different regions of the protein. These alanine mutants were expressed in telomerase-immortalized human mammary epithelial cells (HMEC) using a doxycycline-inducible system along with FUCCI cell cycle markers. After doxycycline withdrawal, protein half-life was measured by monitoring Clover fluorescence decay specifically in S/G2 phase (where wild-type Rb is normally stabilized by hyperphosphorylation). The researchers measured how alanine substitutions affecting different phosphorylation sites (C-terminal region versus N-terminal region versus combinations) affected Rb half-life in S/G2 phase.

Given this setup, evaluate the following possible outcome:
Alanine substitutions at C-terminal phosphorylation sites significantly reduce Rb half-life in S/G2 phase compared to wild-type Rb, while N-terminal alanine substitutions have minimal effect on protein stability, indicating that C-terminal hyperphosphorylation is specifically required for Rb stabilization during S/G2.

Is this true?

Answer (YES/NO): NO